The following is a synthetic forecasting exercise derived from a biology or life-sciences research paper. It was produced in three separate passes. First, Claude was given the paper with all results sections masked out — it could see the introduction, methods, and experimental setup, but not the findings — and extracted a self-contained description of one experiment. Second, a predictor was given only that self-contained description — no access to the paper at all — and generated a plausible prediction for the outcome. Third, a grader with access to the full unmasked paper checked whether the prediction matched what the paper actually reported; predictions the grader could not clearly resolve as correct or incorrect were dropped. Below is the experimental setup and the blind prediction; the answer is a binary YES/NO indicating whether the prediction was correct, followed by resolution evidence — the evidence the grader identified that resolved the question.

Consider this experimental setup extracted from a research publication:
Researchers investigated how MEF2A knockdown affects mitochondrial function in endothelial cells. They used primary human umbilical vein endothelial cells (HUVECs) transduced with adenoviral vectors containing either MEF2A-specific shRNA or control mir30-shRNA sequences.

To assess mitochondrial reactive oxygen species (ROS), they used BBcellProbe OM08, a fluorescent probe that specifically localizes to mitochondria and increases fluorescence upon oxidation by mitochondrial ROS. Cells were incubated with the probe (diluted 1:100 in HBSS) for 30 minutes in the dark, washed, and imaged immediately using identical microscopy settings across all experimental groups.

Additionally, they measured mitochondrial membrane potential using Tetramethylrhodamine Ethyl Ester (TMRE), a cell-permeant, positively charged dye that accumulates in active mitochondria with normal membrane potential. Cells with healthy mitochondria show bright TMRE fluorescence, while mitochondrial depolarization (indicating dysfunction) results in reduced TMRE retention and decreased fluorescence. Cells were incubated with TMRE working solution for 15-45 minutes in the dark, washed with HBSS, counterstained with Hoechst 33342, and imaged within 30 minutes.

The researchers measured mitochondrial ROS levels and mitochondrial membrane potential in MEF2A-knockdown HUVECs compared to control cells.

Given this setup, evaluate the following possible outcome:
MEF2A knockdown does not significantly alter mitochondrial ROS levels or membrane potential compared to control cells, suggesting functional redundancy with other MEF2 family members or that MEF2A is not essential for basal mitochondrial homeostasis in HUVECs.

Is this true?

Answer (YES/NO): NO